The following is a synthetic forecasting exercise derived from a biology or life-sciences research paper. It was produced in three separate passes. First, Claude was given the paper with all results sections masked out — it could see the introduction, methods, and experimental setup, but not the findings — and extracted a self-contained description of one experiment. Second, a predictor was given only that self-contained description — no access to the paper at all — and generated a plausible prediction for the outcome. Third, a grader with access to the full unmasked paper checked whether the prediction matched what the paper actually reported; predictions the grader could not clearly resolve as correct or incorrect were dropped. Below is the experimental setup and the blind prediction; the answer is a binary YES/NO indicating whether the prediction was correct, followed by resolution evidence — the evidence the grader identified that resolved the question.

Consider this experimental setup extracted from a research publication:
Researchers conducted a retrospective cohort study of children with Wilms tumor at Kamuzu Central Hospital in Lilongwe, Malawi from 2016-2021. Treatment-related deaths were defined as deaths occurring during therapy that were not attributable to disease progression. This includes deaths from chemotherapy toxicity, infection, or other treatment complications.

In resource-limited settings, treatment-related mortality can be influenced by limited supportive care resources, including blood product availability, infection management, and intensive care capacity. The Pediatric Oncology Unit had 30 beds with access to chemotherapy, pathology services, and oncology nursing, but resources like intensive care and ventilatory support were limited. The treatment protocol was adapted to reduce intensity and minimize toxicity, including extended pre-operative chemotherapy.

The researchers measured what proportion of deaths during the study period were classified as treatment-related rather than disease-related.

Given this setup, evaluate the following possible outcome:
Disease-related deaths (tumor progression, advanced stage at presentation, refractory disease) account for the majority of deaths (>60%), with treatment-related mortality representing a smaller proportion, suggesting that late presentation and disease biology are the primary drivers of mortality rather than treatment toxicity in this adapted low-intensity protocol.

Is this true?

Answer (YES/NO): YES